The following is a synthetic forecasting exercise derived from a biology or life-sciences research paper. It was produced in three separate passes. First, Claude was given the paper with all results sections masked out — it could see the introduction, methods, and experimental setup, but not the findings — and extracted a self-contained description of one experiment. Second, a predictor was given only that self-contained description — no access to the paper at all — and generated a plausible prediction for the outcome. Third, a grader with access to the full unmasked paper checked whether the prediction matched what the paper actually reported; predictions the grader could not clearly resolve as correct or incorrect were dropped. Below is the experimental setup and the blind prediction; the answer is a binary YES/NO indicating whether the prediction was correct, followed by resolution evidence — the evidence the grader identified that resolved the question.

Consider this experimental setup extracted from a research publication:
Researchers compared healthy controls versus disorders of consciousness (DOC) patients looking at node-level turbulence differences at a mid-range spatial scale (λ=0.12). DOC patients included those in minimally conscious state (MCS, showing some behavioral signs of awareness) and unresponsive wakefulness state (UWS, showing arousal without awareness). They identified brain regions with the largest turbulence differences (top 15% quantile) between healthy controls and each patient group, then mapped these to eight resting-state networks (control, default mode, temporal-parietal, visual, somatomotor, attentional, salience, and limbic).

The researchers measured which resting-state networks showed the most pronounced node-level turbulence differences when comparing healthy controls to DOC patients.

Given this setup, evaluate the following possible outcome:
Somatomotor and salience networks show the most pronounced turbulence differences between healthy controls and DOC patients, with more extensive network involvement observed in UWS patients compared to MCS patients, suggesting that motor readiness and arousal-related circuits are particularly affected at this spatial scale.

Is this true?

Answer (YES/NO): NO